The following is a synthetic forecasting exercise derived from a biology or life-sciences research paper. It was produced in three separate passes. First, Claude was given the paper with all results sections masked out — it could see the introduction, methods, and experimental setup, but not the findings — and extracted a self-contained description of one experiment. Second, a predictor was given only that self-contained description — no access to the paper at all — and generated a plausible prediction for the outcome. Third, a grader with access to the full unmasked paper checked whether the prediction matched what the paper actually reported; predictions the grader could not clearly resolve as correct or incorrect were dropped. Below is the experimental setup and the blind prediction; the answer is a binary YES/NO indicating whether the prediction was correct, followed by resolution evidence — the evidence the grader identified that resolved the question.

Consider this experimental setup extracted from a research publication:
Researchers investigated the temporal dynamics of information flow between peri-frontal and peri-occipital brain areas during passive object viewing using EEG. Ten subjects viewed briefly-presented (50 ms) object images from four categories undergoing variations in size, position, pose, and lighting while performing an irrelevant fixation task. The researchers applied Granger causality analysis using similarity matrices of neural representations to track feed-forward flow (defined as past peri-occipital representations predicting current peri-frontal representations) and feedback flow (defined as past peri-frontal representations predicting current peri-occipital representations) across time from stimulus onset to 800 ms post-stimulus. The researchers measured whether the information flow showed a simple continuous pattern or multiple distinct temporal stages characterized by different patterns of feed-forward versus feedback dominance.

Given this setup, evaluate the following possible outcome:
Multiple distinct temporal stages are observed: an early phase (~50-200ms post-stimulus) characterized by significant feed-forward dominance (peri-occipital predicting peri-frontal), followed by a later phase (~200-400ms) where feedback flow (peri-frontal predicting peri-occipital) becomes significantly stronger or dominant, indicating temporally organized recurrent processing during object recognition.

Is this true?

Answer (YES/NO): NO